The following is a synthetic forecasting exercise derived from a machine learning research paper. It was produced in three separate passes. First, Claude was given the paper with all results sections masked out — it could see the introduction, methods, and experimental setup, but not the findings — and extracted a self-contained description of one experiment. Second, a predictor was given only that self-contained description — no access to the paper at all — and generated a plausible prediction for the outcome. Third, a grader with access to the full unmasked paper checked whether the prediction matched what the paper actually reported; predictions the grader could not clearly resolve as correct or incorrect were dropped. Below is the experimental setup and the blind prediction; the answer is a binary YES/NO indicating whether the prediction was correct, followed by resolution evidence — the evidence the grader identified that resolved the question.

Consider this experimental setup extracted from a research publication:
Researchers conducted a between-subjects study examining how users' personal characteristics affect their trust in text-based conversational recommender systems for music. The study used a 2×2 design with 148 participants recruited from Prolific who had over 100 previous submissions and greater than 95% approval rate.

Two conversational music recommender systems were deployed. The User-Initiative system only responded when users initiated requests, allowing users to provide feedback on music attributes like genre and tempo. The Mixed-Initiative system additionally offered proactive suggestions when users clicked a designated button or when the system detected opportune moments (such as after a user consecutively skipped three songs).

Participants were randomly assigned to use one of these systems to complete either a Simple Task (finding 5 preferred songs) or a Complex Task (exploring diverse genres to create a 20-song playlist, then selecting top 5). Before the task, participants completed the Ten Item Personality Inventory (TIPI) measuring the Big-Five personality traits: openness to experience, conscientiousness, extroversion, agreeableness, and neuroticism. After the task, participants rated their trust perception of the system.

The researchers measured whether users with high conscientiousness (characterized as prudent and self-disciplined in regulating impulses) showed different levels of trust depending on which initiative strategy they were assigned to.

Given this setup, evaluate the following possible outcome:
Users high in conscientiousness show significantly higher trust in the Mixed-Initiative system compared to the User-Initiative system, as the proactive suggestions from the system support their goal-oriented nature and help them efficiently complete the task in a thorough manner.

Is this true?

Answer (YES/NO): YES